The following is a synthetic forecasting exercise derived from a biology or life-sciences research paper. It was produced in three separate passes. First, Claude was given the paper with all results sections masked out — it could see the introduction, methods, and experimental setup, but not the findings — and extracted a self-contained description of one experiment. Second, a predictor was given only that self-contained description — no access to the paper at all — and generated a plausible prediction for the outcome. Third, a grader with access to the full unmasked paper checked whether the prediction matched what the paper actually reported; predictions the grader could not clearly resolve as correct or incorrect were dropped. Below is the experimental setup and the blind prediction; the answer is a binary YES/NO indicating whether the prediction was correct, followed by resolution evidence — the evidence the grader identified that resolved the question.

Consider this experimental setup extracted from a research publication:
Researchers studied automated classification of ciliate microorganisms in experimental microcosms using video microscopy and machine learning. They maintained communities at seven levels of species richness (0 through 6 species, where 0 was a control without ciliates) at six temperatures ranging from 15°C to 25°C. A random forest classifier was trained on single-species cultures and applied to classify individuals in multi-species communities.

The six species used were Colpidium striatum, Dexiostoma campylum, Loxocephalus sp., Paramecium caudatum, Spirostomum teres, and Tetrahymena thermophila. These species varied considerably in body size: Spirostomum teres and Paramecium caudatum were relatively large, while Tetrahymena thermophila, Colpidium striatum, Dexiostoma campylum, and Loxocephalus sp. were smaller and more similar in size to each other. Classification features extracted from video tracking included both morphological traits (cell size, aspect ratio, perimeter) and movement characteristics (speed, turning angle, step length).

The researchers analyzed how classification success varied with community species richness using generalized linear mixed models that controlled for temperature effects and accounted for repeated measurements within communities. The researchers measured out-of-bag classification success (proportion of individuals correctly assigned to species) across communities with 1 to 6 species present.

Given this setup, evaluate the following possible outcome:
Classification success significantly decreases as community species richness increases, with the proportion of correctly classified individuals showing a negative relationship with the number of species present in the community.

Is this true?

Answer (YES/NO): YES